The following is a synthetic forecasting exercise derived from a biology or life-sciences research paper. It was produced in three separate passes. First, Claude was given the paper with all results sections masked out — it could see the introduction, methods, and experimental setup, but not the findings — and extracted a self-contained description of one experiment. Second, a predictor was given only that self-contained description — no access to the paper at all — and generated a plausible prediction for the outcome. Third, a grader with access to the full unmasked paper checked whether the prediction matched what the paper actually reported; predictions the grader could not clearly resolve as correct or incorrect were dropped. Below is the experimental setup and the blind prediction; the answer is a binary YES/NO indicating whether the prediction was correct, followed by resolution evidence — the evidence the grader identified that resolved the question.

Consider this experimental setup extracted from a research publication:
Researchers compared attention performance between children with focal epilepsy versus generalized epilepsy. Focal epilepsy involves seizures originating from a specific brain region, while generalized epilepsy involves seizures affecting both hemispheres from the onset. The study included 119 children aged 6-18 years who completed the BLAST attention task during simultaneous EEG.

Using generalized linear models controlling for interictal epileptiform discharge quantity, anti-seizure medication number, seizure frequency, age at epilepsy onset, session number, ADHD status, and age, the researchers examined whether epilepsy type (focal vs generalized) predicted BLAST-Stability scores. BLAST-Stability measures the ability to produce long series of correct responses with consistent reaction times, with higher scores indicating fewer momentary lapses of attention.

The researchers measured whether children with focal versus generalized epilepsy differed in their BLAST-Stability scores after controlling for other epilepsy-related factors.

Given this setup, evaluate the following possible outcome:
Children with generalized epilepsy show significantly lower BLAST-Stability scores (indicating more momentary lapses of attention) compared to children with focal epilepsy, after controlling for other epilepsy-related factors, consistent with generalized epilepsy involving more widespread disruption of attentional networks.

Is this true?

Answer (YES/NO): NO